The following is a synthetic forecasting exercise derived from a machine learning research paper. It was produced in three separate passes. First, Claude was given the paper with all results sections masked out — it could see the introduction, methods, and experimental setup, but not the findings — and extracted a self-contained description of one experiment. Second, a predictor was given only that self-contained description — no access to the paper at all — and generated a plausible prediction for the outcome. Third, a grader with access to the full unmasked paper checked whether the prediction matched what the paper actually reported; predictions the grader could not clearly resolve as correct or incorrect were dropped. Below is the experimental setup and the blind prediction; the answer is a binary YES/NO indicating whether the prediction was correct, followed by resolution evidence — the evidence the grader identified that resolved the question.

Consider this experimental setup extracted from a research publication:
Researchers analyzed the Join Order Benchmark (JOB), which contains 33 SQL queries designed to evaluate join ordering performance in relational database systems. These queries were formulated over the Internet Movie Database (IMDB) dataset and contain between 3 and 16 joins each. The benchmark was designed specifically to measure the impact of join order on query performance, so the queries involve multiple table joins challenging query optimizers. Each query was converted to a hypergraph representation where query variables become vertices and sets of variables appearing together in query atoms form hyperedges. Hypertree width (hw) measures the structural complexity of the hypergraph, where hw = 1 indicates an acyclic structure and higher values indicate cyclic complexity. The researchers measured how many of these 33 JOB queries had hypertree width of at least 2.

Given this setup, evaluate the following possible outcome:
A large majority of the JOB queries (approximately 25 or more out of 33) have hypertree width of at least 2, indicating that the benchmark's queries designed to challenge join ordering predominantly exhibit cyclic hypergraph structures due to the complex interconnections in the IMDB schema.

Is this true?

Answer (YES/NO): NO